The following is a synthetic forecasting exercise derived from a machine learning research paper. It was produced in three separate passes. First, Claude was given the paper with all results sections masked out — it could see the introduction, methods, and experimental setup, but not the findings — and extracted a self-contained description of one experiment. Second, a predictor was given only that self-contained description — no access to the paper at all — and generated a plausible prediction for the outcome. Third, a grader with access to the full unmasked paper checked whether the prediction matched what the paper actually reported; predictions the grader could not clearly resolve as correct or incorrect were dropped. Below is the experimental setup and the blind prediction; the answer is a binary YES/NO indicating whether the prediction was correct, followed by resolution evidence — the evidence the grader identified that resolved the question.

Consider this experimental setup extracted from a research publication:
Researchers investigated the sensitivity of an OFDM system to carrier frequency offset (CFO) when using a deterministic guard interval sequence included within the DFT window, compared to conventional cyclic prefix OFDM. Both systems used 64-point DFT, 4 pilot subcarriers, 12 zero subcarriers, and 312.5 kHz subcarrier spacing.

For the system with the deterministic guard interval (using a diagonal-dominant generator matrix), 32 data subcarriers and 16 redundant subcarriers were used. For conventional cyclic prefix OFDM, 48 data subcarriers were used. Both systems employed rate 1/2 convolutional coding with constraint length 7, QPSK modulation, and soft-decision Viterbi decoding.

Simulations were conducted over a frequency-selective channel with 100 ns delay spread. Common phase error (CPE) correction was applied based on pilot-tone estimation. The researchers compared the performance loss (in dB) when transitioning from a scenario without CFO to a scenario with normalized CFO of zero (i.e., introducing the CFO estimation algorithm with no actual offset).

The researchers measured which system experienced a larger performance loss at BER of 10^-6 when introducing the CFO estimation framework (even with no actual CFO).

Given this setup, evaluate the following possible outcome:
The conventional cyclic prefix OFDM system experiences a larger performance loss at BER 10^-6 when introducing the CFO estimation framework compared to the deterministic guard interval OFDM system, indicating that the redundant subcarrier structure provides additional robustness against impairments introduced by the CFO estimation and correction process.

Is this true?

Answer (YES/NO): NO